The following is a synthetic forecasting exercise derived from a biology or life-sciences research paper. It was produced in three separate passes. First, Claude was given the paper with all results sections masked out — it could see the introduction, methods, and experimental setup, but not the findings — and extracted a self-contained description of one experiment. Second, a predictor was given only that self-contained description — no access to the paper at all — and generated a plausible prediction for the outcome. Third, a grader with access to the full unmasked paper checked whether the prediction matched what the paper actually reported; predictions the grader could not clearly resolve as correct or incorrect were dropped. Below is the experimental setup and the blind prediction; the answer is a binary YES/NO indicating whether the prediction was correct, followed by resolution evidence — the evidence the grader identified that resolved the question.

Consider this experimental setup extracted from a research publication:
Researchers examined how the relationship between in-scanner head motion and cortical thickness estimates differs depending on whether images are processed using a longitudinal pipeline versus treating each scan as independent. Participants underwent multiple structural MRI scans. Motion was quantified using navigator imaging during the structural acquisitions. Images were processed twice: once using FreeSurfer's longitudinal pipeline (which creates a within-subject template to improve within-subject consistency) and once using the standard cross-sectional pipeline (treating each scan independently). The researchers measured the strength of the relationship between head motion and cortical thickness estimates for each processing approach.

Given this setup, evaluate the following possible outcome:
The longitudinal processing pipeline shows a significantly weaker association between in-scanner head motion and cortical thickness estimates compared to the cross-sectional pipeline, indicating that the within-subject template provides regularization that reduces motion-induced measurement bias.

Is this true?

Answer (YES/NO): YES